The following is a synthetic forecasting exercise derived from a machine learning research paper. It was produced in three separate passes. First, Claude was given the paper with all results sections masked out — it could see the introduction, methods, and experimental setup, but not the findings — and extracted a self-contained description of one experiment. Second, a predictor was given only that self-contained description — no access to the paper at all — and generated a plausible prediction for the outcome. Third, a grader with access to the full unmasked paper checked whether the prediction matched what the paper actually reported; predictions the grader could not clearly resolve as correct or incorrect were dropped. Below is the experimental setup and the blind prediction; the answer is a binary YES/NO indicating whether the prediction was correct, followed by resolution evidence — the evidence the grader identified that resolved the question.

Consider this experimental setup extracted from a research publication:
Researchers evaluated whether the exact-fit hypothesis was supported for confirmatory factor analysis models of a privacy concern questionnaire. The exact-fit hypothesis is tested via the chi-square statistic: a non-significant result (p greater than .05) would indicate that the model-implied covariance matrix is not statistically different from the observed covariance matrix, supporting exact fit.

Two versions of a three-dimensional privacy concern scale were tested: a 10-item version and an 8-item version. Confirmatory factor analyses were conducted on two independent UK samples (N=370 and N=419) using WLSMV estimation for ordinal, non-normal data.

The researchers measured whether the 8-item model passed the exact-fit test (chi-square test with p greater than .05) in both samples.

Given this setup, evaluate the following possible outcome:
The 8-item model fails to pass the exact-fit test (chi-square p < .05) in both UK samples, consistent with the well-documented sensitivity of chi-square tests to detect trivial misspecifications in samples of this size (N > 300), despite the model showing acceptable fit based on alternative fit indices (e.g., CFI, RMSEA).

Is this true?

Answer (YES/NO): YES